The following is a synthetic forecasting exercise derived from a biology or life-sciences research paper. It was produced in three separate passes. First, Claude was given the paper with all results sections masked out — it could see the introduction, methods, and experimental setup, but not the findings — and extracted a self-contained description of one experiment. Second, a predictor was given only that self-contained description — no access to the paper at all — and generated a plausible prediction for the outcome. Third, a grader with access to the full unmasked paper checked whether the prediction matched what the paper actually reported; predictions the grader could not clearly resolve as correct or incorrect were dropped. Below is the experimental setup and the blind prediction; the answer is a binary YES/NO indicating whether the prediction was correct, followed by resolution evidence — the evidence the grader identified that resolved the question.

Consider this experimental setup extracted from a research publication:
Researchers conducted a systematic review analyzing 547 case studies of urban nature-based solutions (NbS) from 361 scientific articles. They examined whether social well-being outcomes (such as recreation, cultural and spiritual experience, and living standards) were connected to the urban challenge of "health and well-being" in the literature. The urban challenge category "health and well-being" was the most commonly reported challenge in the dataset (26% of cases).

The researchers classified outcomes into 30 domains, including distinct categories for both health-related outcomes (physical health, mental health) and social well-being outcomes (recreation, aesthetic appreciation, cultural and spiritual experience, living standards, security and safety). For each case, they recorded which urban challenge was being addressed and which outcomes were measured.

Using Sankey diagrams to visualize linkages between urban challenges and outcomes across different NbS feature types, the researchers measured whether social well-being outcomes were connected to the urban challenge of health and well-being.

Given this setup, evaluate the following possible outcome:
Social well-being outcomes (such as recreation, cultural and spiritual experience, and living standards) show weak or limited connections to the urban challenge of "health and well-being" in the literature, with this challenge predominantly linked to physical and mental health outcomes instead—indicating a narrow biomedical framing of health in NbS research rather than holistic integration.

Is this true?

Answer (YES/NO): YES